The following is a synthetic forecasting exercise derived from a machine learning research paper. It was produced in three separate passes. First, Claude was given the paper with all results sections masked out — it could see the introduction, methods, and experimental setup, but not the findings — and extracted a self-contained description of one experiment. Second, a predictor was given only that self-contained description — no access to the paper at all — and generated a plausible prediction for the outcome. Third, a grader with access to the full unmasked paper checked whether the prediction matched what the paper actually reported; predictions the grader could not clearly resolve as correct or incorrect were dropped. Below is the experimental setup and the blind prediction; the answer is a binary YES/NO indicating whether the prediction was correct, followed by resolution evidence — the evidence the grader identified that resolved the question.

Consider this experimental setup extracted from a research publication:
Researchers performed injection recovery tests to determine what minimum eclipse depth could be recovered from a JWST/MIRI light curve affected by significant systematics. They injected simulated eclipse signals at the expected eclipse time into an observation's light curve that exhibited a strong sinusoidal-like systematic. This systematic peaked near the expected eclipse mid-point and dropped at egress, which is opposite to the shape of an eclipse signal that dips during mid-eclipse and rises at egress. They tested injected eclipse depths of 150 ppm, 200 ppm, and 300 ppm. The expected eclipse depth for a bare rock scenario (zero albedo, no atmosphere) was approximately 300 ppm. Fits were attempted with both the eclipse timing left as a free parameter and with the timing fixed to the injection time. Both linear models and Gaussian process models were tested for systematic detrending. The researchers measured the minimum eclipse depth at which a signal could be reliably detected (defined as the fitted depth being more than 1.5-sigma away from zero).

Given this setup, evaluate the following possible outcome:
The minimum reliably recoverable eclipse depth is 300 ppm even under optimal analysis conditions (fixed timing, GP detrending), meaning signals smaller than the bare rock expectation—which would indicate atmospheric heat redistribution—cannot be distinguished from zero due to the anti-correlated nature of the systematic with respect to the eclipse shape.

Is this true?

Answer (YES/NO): YES